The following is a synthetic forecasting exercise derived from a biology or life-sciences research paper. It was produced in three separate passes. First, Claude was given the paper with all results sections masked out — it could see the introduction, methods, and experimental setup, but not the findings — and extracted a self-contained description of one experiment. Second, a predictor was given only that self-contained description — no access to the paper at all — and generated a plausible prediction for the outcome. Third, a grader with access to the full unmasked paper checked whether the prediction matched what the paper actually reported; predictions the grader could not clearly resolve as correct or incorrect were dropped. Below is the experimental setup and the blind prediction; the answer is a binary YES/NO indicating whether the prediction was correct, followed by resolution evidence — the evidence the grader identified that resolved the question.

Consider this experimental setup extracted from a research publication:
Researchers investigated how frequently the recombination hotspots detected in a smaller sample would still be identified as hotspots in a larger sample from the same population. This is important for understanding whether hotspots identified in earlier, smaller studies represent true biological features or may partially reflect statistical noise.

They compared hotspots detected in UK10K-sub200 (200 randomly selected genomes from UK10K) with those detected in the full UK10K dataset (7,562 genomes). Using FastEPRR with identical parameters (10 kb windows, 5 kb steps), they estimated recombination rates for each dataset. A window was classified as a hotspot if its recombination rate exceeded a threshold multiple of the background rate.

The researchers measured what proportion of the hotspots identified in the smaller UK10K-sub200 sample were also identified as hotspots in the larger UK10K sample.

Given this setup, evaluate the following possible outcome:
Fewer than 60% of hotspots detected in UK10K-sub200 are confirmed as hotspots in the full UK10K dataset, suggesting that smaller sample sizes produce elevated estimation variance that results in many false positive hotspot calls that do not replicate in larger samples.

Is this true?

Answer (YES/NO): YES